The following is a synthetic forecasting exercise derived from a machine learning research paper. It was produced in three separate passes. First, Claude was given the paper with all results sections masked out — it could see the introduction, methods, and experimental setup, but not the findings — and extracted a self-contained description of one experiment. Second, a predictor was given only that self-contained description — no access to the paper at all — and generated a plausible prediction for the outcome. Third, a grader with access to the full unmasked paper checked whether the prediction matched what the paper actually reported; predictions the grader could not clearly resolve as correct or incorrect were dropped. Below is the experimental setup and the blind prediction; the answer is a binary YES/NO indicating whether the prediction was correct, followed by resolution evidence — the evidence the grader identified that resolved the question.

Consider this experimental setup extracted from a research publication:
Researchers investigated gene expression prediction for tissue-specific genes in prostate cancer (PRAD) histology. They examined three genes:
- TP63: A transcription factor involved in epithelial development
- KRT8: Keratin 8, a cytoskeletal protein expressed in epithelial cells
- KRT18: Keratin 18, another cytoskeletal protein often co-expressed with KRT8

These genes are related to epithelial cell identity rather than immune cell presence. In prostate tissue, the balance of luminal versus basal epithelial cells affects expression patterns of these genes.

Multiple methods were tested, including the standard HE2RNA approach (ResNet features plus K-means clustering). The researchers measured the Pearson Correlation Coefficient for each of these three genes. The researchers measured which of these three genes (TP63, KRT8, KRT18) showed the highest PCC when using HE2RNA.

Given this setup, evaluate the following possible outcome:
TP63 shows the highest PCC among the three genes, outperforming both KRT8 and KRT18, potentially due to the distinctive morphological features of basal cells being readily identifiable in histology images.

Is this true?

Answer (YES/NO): YES